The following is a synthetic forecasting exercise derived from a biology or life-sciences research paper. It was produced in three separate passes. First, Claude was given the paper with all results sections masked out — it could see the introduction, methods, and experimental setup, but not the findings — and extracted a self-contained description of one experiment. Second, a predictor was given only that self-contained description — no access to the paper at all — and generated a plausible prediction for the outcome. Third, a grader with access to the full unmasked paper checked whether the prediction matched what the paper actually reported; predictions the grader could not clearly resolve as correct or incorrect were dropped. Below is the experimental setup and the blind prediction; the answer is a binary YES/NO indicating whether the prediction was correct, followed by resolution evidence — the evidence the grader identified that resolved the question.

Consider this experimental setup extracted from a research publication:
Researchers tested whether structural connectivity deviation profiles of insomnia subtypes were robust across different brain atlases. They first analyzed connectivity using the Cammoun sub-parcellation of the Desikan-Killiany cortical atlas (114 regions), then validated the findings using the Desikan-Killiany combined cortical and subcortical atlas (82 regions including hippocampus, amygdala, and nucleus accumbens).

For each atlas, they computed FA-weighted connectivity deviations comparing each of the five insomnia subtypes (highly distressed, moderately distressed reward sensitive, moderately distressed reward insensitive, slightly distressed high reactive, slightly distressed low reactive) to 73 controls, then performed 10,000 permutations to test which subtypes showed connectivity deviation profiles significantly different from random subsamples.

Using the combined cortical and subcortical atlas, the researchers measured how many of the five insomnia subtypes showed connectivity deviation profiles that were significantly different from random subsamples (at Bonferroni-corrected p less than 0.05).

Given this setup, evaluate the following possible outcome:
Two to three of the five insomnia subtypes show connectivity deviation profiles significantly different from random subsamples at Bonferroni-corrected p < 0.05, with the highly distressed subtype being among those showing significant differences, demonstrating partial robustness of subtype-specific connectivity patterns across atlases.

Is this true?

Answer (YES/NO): NO